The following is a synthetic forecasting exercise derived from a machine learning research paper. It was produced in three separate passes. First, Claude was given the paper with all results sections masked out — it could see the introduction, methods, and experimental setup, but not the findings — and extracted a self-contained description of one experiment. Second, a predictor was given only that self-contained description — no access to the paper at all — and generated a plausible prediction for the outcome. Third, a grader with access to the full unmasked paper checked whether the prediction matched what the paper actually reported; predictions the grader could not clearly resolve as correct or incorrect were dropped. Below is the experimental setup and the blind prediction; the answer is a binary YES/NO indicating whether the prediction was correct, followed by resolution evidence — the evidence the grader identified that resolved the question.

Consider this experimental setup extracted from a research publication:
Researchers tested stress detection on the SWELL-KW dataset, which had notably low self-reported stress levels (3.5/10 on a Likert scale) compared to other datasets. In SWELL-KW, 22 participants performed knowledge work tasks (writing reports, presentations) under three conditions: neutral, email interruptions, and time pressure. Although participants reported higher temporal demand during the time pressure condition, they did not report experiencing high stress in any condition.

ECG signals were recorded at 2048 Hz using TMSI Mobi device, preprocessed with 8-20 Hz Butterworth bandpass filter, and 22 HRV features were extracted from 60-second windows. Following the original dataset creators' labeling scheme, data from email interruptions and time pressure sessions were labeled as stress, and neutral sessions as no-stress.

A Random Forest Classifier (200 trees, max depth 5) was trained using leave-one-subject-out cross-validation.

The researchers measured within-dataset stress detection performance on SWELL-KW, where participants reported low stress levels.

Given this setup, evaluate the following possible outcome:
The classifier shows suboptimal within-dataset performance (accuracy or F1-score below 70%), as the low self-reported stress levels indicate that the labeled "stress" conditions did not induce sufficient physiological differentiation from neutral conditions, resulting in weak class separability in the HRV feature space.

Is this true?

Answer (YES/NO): YES